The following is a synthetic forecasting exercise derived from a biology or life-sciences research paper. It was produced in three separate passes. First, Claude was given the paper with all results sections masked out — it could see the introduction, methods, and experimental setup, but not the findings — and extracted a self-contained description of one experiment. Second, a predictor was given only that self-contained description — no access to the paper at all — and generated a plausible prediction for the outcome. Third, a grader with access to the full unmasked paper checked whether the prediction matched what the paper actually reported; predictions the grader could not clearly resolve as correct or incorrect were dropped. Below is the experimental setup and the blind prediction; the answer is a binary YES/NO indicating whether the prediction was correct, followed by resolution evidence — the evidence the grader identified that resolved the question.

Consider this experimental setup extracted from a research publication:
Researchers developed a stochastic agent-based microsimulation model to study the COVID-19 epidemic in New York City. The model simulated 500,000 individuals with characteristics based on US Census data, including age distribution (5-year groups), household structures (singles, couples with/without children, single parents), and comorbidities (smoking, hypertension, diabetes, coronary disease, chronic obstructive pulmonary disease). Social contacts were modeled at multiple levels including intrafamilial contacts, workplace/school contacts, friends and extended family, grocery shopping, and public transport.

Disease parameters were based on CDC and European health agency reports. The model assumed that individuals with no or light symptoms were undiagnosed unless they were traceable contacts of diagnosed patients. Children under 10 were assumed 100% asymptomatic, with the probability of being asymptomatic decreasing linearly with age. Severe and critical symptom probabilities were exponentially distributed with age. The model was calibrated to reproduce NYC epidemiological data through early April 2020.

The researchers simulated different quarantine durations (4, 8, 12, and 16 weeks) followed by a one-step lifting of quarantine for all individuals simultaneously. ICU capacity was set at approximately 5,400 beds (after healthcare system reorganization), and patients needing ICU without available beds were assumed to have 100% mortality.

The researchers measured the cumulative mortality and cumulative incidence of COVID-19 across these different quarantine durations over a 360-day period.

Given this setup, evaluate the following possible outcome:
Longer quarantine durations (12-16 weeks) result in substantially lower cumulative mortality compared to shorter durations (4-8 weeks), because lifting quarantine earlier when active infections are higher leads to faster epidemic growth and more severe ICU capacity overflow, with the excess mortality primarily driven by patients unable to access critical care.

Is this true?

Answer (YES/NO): NO